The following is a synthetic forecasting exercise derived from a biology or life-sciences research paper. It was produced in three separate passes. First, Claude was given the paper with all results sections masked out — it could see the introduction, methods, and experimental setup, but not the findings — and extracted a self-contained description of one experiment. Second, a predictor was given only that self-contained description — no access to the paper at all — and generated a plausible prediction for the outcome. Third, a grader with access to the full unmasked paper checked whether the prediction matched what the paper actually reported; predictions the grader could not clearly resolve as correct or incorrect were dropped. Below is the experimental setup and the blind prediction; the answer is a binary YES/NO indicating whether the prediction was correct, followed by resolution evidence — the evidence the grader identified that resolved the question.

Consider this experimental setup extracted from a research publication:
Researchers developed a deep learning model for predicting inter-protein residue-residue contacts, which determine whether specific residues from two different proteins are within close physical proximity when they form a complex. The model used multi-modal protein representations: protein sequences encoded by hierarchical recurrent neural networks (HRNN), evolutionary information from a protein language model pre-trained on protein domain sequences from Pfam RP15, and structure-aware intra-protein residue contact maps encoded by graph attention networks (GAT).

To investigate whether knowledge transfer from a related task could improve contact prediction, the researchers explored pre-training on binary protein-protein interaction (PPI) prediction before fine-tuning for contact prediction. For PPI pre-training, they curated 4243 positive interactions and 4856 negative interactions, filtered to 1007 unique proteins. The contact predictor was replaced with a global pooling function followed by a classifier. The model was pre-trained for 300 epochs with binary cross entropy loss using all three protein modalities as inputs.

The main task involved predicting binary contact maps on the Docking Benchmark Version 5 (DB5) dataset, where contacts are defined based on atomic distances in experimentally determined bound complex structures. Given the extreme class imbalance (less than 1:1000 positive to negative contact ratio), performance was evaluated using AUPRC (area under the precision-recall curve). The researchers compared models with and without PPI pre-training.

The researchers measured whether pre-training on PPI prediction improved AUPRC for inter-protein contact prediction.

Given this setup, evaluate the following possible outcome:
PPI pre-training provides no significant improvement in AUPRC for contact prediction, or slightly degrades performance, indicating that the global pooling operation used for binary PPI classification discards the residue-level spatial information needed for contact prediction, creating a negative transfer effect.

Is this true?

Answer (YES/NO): NO